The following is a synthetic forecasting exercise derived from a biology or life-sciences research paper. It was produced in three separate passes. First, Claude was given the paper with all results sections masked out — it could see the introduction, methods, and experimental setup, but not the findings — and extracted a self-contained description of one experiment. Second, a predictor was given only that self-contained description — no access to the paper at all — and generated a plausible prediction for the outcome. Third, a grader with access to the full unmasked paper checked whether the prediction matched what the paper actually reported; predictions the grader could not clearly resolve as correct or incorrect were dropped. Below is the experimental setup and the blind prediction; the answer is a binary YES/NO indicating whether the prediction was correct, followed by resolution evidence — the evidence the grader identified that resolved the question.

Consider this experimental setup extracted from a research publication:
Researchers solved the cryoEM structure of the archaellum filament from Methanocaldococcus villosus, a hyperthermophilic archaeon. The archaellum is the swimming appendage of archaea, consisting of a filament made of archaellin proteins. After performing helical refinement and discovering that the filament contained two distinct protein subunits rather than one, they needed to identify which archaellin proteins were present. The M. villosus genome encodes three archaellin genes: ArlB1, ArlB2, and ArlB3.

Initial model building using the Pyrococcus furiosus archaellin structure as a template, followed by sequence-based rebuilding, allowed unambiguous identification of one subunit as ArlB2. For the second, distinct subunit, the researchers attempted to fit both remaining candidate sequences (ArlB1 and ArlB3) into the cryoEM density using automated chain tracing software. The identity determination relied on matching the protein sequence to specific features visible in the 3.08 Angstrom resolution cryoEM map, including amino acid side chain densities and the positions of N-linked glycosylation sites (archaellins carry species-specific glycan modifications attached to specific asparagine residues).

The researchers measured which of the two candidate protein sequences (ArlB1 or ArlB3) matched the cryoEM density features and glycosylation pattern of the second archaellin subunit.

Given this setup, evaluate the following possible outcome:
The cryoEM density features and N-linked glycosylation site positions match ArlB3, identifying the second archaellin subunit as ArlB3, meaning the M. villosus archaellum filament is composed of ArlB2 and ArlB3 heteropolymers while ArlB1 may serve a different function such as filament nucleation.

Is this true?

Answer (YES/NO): NO